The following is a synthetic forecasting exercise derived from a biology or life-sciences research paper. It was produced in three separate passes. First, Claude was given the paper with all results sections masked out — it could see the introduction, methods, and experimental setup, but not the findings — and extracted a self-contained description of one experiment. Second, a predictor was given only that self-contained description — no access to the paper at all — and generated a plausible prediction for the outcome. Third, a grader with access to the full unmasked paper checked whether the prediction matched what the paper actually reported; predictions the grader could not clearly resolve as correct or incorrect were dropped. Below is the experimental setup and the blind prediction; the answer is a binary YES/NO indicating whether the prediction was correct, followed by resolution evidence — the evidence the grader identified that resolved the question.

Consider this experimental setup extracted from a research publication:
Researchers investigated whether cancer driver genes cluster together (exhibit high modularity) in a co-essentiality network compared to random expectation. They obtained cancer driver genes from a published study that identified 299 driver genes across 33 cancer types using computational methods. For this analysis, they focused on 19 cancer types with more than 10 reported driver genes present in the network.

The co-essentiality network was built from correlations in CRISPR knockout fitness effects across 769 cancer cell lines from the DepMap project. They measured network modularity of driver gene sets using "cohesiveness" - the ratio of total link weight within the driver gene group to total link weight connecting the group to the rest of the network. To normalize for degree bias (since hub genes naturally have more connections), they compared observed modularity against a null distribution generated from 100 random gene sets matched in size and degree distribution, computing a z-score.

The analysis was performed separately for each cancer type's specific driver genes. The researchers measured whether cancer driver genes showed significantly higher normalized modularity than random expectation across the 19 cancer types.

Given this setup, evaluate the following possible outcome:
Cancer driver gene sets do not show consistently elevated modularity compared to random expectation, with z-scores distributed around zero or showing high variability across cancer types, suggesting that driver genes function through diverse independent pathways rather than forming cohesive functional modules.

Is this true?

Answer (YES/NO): NO